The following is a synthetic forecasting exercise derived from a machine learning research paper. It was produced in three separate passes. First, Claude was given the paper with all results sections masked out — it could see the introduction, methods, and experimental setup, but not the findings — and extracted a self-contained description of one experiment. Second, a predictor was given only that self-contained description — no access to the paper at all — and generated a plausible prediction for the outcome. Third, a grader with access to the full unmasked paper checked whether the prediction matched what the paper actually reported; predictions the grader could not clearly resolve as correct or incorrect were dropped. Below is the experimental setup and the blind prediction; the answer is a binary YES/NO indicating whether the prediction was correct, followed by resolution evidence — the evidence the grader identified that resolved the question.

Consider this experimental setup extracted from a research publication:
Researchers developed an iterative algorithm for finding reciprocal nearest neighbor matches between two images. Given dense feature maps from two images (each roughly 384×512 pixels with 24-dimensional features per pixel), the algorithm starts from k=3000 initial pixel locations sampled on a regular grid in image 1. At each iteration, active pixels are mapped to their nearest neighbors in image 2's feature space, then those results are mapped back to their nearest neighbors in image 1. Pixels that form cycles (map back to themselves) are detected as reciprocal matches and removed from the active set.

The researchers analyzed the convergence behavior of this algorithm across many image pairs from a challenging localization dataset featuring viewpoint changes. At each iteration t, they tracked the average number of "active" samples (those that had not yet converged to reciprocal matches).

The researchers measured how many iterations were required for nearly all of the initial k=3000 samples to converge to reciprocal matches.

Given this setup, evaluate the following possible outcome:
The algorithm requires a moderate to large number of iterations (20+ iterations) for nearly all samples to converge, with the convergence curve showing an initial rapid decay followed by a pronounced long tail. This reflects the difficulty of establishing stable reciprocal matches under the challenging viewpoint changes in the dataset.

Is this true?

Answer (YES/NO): NO